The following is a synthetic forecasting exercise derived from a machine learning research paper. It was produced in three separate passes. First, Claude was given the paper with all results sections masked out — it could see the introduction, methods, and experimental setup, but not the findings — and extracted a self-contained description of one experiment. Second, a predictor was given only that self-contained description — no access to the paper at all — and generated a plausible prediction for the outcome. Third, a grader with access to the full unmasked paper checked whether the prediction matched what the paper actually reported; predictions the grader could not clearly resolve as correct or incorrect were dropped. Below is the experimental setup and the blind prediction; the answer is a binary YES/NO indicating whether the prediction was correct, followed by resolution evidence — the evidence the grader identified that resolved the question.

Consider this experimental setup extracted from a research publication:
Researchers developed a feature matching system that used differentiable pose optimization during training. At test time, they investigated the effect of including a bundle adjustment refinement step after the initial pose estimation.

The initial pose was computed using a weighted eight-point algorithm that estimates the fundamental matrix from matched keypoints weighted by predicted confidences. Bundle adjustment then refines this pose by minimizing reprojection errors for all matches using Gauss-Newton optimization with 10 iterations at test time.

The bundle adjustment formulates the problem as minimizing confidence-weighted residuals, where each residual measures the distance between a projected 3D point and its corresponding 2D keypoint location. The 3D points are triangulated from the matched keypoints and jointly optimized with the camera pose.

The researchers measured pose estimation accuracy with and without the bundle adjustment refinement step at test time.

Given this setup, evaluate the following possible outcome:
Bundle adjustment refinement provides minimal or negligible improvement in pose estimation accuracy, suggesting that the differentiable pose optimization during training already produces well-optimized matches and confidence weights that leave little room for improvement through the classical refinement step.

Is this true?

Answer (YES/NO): NO